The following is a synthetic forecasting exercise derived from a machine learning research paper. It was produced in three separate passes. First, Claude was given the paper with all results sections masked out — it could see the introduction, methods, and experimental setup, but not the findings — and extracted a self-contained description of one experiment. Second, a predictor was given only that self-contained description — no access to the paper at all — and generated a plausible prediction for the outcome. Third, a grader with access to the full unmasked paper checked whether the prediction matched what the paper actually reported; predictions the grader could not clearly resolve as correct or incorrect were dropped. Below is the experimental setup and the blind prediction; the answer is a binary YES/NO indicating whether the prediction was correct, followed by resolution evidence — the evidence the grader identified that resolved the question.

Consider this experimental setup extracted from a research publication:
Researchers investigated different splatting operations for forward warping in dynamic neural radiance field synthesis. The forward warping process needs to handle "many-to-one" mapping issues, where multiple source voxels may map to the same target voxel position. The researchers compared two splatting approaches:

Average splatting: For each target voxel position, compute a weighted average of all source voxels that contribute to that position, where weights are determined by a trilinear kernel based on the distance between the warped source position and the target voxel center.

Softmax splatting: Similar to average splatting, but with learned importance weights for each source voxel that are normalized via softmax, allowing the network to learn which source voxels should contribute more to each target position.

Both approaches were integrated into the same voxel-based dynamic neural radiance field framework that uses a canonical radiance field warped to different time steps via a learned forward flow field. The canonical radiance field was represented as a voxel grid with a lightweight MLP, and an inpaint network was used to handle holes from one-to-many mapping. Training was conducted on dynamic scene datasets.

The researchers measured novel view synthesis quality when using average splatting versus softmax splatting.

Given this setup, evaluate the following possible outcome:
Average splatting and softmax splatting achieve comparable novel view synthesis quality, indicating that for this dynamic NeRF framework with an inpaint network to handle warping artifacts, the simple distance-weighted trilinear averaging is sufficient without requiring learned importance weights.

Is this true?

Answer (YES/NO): YES